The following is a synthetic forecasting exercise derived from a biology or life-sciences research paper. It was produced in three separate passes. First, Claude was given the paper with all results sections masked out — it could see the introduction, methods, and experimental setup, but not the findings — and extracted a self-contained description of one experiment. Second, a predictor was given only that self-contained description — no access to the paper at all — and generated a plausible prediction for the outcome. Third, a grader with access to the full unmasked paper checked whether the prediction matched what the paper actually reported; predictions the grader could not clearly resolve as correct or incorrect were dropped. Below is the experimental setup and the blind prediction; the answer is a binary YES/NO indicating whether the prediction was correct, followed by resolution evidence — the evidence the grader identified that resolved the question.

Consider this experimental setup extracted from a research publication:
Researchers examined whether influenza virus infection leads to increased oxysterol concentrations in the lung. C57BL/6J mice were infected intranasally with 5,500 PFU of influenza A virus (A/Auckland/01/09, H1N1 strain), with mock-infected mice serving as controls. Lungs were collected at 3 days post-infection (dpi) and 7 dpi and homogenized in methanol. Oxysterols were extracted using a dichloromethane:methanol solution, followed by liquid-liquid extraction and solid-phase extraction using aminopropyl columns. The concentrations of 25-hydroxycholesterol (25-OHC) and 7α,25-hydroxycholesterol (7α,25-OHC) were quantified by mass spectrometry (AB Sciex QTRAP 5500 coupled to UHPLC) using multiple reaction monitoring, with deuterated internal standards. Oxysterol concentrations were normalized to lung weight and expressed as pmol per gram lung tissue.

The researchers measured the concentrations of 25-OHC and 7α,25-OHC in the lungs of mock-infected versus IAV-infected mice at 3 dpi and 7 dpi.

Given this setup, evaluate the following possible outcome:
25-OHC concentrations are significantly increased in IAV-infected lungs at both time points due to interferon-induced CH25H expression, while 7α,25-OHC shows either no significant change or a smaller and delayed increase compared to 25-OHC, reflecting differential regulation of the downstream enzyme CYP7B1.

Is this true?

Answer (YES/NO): NO